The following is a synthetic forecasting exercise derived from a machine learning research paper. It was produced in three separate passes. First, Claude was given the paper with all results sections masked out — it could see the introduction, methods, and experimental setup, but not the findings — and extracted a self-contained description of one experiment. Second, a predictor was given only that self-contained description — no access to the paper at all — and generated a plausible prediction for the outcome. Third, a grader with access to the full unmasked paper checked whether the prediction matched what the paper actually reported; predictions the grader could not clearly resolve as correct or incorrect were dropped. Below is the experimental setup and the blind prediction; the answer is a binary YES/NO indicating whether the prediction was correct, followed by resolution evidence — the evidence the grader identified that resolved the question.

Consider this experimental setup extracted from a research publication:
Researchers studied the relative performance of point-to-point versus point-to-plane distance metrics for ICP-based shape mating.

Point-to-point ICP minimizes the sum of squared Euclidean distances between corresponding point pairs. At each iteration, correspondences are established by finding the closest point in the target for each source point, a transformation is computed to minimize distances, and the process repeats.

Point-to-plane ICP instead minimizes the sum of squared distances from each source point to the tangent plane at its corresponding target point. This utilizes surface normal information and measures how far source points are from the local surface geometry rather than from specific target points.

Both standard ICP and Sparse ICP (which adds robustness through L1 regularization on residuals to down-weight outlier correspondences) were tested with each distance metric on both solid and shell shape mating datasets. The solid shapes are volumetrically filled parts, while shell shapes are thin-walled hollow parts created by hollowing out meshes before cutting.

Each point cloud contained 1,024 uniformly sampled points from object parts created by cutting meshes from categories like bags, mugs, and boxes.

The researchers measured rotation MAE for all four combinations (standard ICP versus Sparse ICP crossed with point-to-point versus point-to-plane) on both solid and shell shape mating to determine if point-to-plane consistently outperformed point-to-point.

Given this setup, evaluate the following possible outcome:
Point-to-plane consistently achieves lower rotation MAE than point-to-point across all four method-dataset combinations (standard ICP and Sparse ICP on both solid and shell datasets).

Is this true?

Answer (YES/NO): YES